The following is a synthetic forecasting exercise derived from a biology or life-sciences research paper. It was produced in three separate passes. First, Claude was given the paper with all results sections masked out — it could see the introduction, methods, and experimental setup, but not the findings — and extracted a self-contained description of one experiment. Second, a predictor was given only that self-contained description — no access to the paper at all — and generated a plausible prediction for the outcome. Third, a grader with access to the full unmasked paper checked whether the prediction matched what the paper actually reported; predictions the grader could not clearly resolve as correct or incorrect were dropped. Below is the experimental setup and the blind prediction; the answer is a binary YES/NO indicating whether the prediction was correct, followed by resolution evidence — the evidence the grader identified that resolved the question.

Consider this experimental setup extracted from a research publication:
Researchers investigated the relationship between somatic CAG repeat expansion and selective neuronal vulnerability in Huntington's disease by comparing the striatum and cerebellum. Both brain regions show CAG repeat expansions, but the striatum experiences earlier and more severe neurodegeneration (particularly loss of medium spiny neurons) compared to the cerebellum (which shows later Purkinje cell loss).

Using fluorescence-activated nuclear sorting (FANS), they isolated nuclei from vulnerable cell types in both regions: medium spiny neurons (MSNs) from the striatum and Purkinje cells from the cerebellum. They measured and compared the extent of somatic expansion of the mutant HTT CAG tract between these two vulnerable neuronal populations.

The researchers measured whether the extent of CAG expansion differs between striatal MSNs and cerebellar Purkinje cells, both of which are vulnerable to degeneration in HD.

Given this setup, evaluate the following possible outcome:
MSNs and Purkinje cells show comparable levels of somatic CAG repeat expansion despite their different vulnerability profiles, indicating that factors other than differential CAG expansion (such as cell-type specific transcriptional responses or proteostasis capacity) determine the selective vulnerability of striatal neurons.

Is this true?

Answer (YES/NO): NO